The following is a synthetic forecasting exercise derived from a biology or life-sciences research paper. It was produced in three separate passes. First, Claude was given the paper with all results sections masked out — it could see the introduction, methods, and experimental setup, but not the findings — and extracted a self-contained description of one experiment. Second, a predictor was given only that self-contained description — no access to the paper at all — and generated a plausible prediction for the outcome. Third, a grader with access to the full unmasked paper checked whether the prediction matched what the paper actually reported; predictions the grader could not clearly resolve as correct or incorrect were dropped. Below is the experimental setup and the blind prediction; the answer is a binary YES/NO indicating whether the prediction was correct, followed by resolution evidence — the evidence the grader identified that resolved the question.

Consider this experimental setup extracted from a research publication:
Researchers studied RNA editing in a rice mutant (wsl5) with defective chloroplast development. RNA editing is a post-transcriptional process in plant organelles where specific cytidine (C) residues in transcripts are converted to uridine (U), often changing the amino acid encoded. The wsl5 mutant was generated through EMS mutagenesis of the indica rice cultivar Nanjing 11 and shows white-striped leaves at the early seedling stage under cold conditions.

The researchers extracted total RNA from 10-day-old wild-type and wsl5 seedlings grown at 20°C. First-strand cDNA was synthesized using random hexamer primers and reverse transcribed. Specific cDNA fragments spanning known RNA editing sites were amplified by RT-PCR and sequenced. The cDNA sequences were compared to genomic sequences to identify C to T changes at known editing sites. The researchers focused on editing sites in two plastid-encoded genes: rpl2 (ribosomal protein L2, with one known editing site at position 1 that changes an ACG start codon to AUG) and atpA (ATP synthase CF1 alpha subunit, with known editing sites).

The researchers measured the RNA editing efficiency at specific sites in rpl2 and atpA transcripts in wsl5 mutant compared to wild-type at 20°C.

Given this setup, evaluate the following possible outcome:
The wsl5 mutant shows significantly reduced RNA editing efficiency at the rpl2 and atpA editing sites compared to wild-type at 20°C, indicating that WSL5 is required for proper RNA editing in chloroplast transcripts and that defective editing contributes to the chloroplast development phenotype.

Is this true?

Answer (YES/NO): YES